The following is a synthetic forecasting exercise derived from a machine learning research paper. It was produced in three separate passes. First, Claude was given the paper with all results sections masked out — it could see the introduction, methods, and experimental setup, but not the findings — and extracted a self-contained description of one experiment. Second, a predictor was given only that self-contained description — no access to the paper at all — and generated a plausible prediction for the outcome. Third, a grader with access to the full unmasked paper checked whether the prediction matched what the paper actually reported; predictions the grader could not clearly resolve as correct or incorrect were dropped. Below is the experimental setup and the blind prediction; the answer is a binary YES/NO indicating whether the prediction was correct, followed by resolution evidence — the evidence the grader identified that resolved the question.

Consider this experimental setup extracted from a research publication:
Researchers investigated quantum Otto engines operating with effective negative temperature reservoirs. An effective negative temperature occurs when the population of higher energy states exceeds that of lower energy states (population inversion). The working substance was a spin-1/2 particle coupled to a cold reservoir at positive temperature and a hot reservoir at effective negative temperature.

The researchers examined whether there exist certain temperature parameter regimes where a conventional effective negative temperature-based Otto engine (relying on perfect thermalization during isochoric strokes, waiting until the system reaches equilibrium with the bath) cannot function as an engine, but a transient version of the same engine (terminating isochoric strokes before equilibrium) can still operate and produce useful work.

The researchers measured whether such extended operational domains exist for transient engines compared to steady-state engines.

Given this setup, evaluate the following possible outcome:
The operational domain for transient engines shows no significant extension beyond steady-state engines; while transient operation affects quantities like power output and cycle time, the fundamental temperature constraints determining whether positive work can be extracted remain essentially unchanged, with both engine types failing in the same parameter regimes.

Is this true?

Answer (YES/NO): NO